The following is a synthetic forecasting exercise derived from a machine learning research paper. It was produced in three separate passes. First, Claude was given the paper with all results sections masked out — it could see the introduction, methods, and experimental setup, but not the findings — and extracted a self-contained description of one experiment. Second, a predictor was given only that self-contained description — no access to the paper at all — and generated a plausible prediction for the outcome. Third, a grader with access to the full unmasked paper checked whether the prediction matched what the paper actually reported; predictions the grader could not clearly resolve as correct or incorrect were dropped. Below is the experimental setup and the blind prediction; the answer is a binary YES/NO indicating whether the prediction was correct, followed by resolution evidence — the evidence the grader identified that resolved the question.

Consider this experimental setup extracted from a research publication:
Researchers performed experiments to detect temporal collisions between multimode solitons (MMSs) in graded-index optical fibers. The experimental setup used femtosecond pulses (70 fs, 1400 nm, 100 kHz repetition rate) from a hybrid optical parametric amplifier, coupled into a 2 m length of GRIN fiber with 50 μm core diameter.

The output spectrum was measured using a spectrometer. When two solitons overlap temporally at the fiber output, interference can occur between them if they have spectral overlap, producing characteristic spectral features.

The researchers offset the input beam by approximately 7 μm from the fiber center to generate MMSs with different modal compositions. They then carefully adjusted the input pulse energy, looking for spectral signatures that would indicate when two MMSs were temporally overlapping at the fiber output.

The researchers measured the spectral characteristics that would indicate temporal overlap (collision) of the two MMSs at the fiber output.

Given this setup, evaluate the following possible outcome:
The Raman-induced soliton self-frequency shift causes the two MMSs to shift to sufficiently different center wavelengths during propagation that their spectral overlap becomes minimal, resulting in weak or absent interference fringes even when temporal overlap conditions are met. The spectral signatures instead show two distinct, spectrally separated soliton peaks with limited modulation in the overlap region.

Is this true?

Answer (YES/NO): NO